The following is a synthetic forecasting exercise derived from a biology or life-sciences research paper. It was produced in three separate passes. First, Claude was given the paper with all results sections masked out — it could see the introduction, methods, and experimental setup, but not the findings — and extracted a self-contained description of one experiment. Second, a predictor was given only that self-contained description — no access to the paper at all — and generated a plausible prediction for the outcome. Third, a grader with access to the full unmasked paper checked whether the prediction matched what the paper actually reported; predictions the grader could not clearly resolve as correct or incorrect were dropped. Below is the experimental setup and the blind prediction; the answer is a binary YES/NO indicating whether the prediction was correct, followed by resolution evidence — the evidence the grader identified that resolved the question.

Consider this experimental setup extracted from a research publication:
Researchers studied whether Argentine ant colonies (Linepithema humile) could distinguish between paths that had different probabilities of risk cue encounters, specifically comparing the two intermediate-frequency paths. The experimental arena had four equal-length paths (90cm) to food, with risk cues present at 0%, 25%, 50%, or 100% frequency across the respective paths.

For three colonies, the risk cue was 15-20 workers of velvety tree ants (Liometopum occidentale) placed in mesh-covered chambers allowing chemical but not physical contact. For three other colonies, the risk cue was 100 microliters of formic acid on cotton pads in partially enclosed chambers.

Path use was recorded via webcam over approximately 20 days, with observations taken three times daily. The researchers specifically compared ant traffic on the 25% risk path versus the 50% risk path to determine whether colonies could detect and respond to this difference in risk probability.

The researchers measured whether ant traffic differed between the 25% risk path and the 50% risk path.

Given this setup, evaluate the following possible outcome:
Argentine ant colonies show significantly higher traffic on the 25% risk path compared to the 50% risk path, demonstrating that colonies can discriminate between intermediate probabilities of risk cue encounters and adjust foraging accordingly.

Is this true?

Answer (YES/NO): NO